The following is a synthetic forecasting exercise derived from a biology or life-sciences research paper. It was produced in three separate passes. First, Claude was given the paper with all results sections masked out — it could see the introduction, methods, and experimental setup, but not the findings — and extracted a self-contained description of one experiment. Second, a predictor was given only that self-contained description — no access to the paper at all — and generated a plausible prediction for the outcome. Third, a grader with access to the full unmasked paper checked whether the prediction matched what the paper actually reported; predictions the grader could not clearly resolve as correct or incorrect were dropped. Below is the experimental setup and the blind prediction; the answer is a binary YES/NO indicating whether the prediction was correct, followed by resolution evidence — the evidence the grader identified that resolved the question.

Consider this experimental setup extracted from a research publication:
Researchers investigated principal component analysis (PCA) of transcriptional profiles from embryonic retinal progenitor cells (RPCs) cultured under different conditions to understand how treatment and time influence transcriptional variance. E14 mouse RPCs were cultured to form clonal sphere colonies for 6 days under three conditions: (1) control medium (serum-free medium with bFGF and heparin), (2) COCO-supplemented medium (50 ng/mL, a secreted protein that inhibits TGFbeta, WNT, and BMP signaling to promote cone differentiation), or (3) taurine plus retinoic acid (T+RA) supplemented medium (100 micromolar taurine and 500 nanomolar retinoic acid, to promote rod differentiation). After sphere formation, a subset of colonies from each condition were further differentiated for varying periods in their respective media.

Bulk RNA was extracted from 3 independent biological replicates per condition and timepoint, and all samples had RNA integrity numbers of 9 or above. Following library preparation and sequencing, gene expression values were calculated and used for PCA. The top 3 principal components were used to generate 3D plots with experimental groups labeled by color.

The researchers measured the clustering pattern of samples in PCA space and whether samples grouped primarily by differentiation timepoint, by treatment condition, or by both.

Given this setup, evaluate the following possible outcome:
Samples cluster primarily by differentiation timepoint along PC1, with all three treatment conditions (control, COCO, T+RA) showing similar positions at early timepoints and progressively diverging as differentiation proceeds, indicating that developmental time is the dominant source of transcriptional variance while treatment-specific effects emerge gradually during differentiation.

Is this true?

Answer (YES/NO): NO